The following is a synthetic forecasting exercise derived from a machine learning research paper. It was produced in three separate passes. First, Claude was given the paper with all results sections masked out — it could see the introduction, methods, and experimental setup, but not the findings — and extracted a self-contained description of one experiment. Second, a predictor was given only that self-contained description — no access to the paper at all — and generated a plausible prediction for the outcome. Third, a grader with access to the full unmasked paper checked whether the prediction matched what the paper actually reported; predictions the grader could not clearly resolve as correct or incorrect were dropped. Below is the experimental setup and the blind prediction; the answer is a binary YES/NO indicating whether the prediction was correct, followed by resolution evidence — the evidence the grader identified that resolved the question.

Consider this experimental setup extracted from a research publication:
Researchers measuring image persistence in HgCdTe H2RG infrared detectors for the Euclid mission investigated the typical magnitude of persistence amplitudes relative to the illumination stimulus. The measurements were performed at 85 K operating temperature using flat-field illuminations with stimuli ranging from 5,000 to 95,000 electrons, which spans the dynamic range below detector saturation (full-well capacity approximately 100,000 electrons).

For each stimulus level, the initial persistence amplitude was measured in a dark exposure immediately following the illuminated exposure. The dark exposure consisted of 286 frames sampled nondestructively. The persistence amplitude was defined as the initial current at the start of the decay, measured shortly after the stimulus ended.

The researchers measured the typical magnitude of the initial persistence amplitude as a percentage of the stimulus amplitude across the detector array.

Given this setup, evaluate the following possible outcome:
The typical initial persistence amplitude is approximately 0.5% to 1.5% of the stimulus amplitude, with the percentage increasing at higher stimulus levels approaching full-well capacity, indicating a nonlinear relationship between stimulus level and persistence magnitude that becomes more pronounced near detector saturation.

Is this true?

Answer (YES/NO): NO